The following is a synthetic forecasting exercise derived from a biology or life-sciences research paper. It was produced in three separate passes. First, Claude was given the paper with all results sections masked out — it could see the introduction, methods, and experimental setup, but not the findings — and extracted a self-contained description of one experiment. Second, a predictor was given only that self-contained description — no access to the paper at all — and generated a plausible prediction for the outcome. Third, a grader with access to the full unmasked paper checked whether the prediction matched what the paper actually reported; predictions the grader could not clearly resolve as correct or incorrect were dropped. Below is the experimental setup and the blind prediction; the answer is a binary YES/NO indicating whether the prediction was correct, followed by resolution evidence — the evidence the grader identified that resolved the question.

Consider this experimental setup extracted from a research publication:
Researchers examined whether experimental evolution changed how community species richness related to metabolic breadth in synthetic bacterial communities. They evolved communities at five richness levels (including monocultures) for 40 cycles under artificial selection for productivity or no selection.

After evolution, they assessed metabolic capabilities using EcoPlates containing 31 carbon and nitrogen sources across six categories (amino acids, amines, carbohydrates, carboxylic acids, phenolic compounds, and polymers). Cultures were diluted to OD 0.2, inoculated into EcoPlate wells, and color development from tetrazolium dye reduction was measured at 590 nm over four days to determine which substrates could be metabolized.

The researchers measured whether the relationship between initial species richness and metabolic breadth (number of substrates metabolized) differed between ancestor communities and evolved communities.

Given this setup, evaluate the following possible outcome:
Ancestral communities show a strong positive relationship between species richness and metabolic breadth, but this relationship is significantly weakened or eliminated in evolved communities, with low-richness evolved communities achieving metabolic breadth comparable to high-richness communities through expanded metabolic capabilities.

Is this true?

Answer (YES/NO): NO